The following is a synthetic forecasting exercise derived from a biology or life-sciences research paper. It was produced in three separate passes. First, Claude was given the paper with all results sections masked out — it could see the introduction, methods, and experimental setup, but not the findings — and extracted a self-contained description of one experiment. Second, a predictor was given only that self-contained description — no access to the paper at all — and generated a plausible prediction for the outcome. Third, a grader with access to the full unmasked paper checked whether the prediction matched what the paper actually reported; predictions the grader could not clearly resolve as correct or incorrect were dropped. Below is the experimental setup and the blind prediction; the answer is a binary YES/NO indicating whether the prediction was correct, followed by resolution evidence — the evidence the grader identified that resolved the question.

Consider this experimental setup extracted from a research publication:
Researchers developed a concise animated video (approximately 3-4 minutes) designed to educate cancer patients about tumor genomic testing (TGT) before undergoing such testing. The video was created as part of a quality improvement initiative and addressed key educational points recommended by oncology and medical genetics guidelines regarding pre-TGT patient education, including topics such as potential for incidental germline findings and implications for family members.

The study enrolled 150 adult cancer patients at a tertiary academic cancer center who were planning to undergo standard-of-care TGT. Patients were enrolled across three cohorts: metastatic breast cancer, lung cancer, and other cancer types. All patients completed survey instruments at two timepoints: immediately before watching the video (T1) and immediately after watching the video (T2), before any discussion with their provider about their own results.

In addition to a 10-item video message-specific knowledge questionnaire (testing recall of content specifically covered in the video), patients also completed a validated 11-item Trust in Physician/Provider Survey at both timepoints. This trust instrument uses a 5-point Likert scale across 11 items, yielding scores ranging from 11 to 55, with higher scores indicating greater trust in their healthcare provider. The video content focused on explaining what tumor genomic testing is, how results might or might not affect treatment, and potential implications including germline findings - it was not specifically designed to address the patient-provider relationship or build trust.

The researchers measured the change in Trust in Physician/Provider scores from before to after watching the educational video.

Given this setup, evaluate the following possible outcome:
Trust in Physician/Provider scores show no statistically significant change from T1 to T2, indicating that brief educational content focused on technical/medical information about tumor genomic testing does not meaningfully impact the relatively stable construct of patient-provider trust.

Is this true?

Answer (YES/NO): YES